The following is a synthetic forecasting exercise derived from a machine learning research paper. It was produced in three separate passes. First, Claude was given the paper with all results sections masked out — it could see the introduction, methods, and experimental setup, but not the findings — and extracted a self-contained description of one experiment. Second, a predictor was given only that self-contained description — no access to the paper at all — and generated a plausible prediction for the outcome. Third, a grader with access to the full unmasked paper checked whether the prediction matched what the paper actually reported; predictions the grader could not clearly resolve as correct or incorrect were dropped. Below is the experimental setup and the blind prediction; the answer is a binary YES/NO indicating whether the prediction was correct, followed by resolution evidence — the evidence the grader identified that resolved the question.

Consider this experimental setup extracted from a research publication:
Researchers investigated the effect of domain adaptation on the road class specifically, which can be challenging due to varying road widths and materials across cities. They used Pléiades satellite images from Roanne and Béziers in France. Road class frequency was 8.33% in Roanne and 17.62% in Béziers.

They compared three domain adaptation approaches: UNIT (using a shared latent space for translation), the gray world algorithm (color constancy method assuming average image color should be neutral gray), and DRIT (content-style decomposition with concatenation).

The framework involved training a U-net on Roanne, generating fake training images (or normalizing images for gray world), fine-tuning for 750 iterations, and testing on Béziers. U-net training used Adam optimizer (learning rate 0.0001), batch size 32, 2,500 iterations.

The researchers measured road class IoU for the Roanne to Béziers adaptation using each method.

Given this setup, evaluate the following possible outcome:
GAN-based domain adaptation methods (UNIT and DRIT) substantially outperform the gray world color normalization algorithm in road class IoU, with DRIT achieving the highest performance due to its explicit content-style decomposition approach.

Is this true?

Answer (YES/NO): NO